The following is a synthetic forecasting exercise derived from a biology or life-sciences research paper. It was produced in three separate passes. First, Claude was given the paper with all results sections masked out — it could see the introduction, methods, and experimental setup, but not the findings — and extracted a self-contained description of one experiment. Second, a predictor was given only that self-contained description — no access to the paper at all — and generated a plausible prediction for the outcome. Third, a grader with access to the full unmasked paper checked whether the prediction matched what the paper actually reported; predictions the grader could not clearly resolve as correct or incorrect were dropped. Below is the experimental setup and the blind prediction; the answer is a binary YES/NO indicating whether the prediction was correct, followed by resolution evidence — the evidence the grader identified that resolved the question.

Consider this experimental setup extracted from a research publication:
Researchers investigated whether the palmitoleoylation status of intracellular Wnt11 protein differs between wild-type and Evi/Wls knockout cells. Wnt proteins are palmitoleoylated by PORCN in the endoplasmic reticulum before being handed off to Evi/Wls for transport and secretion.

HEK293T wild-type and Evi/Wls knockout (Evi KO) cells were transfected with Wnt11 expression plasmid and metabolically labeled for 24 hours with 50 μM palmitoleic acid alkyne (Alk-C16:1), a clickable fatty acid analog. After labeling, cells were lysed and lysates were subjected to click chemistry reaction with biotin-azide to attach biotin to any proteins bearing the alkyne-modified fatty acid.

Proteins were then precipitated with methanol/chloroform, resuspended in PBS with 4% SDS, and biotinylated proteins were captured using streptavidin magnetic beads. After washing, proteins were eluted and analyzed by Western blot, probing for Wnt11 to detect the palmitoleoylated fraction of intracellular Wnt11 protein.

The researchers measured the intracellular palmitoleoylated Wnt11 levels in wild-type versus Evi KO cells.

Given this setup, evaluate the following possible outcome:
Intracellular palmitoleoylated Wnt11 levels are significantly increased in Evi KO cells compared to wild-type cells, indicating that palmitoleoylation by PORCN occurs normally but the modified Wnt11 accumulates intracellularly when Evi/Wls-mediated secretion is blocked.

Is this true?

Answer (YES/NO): NO